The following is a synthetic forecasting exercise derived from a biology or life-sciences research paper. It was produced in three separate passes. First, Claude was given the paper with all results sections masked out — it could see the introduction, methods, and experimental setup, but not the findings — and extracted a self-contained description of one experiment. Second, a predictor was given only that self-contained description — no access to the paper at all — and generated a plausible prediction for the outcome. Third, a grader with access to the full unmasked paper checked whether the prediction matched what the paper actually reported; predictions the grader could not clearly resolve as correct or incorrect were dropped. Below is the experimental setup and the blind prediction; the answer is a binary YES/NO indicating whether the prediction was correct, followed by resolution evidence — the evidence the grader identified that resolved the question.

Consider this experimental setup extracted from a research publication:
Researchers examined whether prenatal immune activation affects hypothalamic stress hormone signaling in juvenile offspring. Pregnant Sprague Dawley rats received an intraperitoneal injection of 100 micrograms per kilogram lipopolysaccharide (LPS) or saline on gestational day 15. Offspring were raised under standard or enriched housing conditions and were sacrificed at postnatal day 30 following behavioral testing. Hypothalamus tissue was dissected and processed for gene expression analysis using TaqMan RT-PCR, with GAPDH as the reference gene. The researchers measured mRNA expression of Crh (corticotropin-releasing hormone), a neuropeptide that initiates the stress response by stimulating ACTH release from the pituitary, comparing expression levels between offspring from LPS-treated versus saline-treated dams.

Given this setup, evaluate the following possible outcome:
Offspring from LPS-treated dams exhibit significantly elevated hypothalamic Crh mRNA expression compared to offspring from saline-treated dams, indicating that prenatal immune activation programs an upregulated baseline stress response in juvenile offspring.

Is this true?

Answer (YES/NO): YES